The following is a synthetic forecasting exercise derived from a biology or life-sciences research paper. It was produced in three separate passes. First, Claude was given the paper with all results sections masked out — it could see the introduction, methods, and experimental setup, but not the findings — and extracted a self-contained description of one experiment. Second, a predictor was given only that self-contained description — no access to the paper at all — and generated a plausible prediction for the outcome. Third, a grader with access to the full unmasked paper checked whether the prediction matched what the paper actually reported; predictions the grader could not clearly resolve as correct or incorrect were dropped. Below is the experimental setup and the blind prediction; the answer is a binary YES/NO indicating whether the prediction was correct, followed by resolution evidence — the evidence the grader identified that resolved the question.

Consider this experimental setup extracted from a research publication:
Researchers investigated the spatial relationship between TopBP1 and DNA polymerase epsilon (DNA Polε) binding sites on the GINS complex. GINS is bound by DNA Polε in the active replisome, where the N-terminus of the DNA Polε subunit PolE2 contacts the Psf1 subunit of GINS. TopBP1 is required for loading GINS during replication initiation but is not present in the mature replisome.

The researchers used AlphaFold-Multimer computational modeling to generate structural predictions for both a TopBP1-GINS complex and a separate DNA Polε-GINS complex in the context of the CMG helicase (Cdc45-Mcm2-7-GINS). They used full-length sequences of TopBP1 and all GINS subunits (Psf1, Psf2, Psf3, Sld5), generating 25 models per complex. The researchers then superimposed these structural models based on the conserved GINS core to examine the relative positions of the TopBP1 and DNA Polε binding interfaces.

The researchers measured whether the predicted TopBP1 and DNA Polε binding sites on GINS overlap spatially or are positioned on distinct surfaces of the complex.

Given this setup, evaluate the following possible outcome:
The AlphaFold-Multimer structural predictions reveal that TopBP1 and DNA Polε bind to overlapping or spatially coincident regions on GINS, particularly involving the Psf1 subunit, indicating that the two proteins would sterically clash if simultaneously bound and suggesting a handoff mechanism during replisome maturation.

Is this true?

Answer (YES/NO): NO